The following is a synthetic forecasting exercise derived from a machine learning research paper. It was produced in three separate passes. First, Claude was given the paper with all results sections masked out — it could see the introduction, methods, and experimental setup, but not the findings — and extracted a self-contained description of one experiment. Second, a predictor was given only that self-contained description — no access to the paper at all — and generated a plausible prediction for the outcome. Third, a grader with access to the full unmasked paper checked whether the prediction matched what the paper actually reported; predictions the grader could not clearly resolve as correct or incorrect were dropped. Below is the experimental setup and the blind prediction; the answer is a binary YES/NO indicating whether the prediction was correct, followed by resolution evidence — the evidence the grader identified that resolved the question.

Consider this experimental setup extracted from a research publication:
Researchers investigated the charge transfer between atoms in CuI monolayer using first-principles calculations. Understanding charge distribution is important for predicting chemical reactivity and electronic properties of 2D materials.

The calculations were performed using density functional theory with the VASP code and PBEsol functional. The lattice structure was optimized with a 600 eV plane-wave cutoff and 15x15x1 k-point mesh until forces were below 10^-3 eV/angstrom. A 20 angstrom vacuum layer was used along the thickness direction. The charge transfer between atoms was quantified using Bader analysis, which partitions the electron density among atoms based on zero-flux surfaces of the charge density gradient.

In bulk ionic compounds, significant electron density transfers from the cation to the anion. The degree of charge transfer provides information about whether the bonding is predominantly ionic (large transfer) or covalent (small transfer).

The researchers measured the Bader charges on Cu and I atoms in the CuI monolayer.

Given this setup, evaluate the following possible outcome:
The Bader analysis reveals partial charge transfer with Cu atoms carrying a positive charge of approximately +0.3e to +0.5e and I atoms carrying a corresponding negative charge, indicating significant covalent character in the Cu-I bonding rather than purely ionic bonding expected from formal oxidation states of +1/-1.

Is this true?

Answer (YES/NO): NO